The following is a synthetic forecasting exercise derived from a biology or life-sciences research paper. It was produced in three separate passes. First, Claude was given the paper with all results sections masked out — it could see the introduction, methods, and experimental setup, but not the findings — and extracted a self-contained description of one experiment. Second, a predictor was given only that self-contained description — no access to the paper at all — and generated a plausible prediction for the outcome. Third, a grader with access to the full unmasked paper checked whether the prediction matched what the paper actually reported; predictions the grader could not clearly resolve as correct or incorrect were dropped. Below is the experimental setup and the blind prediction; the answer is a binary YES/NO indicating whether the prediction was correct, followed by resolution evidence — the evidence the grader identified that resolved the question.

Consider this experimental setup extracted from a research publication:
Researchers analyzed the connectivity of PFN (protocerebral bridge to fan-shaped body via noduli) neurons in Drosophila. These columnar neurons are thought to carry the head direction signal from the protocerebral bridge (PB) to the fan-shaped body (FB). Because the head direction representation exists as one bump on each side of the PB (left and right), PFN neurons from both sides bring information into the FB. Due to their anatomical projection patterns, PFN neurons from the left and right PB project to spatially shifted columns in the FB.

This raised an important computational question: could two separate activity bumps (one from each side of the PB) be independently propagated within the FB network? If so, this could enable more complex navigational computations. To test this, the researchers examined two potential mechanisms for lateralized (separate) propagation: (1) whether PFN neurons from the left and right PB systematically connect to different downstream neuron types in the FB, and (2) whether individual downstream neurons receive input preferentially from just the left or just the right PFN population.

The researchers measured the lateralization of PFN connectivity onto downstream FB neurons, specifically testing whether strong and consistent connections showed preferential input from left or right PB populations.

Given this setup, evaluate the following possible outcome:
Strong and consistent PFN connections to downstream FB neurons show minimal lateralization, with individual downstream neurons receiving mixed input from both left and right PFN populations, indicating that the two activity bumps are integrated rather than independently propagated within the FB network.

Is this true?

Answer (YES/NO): YES